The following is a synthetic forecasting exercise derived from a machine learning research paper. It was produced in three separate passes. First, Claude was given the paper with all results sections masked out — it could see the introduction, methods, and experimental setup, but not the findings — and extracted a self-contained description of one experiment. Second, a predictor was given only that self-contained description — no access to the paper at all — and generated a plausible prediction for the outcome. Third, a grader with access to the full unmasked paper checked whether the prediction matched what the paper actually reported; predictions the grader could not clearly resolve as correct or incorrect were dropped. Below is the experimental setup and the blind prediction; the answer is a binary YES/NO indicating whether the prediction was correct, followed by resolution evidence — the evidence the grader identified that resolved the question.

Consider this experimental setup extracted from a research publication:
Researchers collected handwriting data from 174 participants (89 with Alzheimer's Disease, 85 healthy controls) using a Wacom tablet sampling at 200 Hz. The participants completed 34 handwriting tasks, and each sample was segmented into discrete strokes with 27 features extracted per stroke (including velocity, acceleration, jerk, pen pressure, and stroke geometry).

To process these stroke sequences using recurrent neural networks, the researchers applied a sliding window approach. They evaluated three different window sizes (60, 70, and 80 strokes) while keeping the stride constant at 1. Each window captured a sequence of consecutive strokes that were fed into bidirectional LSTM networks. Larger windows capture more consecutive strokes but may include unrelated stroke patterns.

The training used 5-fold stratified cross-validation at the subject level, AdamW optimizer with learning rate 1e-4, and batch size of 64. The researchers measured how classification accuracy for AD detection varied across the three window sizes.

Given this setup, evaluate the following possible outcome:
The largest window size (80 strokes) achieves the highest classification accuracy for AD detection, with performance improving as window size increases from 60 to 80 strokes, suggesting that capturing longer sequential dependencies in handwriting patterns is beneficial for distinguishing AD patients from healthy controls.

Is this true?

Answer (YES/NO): NO